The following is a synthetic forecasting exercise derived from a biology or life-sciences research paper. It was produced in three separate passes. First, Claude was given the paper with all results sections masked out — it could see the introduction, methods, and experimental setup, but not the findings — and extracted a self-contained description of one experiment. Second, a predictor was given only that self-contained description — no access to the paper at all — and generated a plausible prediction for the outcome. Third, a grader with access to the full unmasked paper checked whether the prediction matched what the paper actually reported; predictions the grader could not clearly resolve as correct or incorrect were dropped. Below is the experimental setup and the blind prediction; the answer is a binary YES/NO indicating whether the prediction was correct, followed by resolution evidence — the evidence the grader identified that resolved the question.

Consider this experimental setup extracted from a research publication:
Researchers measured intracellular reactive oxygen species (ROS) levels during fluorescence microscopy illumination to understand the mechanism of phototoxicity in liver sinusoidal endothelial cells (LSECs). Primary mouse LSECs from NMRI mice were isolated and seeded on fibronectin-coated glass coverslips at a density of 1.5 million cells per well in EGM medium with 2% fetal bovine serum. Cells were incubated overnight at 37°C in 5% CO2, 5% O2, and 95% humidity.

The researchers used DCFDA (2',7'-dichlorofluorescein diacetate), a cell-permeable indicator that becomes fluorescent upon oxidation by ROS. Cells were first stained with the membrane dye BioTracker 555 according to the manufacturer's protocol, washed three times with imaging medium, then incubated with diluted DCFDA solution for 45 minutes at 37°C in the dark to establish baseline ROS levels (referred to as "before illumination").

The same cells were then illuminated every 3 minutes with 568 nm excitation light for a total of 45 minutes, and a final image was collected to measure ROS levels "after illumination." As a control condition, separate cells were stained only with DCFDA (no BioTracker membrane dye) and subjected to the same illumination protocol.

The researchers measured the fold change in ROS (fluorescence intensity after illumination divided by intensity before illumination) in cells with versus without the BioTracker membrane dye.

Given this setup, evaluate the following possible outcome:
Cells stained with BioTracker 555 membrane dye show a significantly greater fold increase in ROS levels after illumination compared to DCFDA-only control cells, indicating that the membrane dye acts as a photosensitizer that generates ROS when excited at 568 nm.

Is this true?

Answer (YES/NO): YES